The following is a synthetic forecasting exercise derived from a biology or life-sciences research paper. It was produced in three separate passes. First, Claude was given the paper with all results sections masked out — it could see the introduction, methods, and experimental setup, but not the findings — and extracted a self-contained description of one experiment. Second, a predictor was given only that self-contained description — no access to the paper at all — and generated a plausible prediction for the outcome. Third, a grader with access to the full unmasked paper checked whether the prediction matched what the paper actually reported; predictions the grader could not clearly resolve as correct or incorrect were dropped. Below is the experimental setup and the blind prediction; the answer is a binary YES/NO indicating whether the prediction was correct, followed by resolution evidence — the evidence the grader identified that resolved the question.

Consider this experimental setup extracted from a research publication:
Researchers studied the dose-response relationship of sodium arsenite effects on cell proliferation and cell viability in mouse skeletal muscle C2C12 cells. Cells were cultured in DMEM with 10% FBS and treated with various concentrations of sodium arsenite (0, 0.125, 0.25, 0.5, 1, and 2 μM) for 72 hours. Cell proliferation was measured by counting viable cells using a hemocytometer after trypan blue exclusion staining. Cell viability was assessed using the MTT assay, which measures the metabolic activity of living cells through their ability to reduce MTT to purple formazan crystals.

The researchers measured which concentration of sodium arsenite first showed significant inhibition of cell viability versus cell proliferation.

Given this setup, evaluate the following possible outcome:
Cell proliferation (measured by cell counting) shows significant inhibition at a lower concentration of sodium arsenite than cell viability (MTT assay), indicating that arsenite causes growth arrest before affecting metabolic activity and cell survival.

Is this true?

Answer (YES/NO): NO